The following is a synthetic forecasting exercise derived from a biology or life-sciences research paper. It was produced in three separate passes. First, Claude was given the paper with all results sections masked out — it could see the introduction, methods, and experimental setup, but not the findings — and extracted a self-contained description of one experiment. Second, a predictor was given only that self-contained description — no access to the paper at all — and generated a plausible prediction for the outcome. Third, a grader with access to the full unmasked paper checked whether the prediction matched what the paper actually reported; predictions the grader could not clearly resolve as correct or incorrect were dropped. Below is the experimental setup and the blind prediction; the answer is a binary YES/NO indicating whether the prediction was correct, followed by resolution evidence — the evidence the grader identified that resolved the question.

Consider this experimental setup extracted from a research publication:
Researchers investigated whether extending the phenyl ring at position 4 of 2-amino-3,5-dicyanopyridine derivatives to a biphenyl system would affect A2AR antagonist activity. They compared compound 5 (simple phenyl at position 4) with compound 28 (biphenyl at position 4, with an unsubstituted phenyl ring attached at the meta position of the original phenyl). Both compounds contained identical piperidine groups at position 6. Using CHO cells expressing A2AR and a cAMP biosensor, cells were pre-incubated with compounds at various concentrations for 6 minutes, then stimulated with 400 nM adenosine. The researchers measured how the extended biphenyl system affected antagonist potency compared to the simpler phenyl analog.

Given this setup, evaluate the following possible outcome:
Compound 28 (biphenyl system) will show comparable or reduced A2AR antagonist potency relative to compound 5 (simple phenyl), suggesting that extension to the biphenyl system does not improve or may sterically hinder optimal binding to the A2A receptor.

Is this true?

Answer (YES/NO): NO